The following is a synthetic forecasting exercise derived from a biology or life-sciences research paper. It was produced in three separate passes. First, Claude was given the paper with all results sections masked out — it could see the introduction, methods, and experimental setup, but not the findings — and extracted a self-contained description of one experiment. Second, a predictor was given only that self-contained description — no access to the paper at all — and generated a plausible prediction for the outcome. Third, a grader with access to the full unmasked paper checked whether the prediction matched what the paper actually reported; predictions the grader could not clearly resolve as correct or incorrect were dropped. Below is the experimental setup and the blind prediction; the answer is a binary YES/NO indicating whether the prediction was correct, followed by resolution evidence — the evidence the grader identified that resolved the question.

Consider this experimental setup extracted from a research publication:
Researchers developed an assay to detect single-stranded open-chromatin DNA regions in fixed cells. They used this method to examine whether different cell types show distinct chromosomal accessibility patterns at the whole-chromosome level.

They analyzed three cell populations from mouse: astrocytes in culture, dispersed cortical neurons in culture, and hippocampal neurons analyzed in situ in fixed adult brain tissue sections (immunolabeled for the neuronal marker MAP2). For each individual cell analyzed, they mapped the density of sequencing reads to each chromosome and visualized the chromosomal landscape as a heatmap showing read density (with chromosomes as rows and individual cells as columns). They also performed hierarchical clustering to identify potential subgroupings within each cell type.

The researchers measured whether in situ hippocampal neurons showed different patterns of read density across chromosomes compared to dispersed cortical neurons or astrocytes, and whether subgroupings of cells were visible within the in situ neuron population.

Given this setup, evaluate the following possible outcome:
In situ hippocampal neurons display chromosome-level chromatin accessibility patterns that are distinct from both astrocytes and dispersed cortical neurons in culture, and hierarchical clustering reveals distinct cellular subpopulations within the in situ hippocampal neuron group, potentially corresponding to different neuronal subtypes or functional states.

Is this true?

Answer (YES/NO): YES